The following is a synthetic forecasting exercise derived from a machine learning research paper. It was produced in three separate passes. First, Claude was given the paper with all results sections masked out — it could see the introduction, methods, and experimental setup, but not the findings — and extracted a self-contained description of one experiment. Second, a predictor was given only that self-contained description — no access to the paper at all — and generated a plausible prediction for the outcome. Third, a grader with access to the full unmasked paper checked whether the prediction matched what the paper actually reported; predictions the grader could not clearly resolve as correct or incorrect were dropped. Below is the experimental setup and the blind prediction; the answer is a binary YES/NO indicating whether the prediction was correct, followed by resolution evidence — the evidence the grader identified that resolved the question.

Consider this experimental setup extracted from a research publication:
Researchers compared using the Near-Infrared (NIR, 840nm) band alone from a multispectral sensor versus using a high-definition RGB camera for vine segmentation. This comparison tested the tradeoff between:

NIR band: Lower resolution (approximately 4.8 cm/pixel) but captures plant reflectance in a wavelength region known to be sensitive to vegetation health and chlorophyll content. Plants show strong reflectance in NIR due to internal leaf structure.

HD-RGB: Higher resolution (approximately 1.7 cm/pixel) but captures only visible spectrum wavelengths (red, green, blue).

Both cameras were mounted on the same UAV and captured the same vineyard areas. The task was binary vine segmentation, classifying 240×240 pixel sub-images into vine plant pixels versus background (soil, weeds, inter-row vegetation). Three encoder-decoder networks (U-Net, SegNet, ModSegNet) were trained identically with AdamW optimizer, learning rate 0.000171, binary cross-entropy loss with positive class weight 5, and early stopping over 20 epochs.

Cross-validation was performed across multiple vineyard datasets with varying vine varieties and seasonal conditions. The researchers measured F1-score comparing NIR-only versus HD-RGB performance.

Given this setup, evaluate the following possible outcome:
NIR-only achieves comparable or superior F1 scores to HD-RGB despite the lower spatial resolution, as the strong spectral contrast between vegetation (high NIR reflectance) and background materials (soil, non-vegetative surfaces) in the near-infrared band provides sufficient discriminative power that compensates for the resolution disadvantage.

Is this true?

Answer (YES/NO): YES